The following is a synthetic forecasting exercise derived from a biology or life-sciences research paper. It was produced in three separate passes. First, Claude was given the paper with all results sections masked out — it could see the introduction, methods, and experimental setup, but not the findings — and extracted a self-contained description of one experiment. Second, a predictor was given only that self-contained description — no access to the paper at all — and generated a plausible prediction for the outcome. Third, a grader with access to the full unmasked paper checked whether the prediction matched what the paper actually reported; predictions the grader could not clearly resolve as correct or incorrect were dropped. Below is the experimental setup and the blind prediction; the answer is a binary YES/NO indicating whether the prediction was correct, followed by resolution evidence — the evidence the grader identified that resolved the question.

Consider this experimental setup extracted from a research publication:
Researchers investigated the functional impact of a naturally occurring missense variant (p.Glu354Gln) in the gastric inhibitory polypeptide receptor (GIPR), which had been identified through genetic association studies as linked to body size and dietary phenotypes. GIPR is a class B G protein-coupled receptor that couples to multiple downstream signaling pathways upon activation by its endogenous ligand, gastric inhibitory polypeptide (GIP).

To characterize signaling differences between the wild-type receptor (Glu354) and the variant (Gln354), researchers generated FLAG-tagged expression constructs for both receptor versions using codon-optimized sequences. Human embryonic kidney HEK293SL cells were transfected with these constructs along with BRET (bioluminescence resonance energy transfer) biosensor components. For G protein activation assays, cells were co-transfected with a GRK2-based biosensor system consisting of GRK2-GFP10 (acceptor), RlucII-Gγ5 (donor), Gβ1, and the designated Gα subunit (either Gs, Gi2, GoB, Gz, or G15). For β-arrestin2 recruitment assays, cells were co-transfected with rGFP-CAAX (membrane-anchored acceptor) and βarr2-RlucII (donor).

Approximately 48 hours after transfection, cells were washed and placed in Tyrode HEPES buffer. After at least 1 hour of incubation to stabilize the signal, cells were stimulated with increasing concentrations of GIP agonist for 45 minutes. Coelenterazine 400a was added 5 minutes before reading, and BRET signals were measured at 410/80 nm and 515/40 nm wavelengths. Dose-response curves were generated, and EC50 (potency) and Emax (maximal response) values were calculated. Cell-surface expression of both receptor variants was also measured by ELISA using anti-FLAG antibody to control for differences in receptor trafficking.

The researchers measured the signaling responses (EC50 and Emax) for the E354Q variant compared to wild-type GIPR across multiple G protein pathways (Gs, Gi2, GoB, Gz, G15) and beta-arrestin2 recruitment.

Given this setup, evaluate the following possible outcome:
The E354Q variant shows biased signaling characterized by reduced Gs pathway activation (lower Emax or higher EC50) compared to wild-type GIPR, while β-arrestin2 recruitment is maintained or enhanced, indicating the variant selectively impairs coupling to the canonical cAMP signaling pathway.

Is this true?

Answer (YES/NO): NO